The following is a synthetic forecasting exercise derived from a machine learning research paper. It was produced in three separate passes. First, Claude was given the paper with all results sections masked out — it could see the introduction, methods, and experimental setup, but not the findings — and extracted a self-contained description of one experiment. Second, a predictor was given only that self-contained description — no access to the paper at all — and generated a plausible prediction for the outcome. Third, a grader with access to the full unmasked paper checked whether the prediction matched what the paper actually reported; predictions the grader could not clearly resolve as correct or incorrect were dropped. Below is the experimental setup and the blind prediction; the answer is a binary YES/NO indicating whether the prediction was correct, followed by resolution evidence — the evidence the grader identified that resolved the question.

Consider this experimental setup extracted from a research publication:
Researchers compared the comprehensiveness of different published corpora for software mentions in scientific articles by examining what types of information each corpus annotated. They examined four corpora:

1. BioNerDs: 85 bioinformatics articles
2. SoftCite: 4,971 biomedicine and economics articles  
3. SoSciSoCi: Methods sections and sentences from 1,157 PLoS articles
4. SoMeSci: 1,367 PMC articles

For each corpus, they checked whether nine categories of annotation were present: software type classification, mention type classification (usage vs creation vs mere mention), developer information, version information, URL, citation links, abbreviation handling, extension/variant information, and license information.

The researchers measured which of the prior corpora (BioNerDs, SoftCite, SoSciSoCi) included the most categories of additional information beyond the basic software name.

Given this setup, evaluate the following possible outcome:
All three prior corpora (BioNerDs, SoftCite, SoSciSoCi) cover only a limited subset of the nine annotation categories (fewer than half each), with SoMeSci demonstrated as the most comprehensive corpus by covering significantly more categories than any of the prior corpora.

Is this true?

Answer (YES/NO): YES